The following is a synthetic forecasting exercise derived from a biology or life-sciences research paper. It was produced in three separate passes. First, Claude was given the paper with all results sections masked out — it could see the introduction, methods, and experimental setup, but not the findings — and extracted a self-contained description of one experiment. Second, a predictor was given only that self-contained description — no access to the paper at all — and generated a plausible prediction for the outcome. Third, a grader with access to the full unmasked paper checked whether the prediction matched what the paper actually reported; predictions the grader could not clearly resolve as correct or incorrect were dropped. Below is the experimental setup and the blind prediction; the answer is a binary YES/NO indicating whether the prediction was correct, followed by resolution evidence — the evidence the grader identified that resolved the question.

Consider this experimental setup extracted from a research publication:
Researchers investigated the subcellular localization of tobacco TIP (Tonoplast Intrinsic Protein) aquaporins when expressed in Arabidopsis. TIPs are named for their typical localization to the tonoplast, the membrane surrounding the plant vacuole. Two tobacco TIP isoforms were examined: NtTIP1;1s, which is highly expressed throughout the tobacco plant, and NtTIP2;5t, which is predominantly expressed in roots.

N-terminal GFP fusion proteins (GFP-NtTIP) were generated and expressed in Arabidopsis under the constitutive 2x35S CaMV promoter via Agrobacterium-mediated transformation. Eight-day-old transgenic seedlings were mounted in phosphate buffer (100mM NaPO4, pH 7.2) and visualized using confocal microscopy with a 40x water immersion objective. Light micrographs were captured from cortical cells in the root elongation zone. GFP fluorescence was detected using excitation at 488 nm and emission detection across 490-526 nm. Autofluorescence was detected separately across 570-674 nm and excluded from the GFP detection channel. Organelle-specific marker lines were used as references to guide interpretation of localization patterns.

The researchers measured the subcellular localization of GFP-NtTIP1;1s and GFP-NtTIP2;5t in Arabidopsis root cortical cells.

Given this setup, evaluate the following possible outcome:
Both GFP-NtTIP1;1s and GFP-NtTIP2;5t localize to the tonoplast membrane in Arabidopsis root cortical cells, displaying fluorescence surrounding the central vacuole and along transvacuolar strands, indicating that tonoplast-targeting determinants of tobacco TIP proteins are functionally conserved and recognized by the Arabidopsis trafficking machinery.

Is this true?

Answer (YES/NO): YES